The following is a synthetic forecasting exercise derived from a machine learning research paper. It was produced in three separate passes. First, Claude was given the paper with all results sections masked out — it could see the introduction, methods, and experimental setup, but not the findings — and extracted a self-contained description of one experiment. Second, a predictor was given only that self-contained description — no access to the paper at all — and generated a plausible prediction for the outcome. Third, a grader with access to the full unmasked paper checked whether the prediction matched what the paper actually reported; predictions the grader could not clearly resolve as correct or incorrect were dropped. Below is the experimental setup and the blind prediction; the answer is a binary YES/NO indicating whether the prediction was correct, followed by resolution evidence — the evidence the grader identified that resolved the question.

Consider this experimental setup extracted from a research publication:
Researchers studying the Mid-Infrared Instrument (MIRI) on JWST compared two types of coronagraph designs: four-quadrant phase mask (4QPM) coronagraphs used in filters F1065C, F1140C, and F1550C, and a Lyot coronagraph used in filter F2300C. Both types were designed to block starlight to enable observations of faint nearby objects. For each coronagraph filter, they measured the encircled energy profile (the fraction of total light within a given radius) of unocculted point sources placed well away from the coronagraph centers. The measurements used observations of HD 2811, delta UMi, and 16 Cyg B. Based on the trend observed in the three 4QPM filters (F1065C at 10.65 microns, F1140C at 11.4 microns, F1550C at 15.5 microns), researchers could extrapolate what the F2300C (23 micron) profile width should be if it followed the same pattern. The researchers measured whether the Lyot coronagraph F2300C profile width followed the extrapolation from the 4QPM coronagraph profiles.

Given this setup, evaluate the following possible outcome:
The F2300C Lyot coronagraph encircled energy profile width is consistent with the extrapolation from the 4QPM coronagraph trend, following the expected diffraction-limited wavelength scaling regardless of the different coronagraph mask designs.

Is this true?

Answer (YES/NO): NO